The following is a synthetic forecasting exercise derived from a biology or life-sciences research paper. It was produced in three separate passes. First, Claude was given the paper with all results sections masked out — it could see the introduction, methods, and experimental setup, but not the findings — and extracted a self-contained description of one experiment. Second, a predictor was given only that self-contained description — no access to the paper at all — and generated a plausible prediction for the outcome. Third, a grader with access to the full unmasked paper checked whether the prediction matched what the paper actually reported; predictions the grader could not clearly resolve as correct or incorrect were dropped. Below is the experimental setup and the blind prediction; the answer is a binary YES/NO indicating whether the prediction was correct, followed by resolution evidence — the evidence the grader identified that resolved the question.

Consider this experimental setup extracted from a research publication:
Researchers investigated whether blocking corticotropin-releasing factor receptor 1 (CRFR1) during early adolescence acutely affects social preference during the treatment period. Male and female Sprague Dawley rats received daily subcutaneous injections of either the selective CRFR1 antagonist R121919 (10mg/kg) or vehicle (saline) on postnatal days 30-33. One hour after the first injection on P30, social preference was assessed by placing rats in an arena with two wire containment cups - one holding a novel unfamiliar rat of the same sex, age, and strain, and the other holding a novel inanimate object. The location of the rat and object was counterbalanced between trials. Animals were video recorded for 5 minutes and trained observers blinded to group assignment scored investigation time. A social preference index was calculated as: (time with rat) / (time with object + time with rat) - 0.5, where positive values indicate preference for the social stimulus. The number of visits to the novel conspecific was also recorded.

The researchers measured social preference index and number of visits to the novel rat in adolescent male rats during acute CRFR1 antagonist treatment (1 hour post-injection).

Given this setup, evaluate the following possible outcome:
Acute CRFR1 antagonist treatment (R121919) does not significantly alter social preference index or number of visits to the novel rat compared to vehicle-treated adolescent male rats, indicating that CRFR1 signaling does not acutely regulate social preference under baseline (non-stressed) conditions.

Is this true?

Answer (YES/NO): YES